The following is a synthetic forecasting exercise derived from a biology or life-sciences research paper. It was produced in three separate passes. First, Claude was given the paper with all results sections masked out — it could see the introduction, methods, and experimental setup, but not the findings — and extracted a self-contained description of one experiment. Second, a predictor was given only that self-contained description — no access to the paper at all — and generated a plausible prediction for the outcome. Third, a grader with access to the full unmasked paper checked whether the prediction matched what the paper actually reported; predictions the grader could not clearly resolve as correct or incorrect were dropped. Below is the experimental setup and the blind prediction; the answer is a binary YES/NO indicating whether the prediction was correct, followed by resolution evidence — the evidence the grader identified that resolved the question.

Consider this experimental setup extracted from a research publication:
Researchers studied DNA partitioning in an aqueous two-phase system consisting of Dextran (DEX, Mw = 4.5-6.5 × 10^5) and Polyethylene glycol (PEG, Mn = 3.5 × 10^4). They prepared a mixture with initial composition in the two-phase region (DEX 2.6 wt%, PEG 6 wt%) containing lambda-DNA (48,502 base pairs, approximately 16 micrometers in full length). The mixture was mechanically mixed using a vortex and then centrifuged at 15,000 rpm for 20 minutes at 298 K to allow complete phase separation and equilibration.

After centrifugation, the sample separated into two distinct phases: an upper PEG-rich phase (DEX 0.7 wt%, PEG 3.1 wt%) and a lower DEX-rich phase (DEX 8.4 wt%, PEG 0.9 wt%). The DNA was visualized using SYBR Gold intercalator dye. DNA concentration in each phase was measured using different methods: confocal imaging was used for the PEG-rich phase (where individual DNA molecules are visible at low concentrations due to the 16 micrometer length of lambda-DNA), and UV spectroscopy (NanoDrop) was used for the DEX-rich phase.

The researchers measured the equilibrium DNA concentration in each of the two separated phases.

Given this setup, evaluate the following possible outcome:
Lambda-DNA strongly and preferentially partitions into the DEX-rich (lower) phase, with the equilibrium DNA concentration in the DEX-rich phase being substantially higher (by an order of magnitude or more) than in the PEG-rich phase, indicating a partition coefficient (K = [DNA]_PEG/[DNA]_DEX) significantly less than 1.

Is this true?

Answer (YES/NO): YES